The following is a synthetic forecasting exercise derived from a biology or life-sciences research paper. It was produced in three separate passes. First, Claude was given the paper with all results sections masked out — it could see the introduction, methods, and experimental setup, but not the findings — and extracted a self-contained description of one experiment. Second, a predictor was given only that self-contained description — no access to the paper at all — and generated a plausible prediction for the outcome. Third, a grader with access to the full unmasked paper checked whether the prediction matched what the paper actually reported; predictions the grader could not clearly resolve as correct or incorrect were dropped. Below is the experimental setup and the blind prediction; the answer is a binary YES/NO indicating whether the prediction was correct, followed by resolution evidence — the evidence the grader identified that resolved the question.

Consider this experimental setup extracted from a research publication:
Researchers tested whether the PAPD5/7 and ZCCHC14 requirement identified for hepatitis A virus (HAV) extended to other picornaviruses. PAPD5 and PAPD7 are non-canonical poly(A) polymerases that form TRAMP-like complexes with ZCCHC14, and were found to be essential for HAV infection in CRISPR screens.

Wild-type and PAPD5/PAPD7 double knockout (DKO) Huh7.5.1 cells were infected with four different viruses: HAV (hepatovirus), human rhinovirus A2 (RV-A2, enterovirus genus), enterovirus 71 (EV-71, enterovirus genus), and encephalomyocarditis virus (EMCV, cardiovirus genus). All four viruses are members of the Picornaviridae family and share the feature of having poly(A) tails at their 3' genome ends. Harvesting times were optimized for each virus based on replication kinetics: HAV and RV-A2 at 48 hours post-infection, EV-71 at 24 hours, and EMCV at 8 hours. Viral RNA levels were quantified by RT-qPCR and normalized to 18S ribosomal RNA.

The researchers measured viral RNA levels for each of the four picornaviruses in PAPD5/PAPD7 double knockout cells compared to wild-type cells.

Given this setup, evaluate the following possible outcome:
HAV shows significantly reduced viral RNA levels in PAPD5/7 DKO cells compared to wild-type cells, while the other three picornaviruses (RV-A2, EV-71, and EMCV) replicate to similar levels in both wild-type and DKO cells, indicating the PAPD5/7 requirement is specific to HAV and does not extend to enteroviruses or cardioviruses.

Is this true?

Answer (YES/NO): NO